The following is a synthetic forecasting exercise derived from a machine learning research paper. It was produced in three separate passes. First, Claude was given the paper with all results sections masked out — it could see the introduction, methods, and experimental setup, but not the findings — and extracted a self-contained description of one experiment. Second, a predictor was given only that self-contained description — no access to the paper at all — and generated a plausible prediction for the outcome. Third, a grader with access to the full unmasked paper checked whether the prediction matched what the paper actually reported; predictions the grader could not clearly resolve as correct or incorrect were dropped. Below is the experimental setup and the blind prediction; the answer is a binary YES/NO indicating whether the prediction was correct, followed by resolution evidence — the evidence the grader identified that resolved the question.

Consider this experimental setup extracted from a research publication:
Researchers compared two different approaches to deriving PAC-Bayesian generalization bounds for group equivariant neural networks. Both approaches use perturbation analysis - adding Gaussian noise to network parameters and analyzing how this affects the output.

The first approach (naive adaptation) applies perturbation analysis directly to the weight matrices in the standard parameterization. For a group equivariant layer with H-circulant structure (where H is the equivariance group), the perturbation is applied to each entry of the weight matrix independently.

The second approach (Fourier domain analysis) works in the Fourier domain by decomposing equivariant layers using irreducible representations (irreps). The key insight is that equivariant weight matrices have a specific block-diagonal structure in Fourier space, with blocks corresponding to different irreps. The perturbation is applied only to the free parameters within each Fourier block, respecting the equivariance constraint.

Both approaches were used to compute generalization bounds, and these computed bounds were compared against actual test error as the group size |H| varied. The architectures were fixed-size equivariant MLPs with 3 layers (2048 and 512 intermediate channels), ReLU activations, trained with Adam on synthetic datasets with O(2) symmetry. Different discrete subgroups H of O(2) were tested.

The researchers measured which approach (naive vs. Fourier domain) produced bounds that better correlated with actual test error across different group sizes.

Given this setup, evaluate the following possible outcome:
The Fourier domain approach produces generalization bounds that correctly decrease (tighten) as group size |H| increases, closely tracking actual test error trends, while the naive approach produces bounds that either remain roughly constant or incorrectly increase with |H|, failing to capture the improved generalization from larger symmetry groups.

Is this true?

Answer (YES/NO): YES